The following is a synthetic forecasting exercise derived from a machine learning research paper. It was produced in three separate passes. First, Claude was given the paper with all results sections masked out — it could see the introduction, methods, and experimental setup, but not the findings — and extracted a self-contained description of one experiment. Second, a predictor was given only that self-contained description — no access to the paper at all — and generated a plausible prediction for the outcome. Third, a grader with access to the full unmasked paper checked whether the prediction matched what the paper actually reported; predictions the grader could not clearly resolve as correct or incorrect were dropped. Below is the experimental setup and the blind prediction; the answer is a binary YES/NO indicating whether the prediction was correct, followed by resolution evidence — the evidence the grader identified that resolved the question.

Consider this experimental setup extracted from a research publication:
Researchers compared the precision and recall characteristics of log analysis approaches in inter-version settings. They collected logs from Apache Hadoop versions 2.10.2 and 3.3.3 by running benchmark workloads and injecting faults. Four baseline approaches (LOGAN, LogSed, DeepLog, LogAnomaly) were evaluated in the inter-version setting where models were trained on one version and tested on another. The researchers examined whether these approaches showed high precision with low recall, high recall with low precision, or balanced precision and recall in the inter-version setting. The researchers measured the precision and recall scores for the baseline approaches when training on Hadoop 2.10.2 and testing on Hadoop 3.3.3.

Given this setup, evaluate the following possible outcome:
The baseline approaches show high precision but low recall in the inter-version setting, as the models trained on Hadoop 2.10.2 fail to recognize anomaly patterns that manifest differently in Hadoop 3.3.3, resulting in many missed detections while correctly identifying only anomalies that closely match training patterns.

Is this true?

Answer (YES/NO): NO